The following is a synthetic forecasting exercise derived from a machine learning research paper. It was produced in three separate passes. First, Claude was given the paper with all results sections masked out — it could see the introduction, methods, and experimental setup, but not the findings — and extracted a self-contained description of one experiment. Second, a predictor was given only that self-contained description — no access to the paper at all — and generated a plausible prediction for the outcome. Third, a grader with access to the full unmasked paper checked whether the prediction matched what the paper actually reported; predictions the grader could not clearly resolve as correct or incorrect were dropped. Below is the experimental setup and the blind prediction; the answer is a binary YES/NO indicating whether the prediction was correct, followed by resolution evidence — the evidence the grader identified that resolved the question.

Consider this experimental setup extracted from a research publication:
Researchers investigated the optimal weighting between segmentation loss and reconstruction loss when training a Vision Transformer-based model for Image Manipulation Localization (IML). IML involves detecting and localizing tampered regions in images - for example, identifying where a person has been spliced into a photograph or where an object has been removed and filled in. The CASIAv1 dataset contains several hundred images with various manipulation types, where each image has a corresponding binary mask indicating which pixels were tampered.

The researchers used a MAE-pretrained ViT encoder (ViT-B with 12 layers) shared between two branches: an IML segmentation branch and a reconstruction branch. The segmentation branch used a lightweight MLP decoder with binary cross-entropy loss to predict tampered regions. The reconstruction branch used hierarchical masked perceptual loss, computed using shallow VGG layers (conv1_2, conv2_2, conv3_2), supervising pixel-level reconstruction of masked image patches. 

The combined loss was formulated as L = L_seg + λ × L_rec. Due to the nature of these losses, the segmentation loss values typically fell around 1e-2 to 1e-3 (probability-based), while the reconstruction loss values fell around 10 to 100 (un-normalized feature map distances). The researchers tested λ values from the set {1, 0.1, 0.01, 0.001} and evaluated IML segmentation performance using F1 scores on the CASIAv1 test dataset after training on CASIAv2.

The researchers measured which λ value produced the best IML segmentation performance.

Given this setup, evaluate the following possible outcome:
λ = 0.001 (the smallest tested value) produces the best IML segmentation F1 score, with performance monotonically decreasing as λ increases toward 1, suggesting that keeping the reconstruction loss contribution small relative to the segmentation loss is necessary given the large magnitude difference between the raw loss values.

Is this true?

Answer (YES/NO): NO